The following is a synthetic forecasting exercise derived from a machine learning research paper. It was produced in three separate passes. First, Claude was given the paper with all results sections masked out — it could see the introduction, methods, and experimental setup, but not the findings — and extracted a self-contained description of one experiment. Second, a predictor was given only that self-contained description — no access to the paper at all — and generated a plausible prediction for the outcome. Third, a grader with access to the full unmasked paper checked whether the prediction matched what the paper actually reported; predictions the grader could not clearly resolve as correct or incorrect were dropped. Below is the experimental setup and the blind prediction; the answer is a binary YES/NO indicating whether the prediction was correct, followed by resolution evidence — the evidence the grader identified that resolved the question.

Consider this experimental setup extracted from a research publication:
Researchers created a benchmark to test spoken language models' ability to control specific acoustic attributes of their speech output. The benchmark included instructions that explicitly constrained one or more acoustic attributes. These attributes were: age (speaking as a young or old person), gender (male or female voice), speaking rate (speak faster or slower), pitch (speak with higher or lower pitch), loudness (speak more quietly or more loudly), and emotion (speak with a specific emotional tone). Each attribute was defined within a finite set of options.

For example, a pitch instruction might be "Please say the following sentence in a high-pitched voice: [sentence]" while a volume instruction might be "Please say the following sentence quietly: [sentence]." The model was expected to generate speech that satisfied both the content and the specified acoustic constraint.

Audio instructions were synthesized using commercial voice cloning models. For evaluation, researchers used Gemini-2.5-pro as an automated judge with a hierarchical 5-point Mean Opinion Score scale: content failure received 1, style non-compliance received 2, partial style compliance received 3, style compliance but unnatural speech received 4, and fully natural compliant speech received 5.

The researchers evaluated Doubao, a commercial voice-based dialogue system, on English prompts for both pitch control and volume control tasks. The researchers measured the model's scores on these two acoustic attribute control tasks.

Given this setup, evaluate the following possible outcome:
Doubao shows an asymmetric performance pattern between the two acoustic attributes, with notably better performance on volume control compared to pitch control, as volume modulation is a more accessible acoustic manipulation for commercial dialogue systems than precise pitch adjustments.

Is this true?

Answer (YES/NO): YES